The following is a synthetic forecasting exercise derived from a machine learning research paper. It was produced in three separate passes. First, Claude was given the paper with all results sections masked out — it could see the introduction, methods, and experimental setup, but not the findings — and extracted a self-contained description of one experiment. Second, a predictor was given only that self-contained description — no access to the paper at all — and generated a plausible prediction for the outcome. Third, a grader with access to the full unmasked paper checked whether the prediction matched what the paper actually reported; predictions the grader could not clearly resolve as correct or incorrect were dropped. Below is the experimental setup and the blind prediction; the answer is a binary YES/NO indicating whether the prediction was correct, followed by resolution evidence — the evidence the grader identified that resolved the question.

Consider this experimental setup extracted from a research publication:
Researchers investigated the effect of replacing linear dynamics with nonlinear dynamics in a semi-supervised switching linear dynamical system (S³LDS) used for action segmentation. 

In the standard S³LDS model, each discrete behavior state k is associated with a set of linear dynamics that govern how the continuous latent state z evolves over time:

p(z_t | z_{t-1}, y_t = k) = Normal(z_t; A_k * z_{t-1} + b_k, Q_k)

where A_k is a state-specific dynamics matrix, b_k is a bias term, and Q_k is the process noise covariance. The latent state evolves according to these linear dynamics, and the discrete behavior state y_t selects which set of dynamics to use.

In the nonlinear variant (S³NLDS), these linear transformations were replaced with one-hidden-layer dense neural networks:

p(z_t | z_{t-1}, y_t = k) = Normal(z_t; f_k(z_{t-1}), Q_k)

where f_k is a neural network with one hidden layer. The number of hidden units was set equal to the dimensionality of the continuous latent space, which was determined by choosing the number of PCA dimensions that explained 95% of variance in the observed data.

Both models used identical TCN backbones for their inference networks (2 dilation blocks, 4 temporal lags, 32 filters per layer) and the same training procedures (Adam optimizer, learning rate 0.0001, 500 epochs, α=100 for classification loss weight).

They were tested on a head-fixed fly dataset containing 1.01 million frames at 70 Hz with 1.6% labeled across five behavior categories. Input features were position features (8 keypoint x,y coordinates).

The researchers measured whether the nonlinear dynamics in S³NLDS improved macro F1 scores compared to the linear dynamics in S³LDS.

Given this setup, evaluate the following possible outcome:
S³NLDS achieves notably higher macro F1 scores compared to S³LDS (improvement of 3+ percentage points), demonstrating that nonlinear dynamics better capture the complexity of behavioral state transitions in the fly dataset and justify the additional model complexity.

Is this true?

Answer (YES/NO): NO